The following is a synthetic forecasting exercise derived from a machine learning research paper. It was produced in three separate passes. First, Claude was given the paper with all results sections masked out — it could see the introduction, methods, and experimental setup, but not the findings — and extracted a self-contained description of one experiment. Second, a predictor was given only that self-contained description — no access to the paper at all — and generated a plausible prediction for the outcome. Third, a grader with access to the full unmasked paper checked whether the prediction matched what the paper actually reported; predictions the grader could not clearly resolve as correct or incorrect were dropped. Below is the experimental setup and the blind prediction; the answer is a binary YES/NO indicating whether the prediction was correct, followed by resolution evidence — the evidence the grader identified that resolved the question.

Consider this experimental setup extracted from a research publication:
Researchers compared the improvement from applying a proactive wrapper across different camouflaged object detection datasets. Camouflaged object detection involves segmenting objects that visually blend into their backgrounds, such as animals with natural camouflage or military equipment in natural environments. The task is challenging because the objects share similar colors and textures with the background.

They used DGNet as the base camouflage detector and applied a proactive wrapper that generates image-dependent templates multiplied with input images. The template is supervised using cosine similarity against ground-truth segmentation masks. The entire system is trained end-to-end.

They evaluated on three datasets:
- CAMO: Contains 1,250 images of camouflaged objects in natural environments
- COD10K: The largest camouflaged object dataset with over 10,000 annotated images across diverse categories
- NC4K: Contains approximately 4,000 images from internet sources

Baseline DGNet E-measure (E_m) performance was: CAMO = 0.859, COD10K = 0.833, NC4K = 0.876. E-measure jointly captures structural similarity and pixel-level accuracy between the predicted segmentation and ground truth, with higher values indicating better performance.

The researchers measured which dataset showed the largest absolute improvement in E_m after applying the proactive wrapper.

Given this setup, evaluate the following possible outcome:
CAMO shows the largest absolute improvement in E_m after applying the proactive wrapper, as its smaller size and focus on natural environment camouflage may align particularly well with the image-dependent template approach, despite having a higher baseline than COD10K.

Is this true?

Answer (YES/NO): NO